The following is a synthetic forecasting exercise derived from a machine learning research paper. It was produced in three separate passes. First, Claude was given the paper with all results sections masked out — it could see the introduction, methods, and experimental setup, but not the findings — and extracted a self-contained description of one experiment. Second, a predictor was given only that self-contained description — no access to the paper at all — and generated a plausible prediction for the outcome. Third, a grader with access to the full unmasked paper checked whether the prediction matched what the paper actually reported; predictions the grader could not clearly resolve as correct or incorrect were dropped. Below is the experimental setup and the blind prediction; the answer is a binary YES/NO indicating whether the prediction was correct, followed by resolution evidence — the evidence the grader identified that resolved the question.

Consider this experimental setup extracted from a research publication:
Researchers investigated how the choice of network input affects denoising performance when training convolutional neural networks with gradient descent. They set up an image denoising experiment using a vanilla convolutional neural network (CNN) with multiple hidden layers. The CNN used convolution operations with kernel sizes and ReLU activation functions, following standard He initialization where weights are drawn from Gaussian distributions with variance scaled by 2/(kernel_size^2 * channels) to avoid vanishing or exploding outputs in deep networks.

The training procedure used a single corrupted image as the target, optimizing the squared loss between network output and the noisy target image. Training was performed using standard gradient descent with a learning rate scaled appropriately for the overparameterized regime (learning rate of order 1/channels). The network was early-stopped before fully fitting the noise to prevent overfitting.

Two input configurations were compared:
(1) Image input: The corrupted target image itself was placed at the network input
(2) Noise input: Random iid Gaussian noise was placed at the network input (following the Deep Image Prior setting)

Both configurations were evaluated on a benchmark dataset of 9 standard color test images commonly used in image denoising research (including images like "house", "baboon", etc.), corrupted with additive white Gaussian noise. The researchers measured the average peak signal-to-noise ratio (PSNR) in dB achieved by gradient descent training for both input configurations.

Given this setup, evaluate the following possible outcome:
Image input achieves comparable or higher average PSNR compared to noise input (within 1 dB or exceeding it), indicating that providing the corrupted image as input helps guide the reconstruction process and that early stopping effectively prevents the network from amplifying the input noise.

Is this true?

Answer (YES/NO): YES